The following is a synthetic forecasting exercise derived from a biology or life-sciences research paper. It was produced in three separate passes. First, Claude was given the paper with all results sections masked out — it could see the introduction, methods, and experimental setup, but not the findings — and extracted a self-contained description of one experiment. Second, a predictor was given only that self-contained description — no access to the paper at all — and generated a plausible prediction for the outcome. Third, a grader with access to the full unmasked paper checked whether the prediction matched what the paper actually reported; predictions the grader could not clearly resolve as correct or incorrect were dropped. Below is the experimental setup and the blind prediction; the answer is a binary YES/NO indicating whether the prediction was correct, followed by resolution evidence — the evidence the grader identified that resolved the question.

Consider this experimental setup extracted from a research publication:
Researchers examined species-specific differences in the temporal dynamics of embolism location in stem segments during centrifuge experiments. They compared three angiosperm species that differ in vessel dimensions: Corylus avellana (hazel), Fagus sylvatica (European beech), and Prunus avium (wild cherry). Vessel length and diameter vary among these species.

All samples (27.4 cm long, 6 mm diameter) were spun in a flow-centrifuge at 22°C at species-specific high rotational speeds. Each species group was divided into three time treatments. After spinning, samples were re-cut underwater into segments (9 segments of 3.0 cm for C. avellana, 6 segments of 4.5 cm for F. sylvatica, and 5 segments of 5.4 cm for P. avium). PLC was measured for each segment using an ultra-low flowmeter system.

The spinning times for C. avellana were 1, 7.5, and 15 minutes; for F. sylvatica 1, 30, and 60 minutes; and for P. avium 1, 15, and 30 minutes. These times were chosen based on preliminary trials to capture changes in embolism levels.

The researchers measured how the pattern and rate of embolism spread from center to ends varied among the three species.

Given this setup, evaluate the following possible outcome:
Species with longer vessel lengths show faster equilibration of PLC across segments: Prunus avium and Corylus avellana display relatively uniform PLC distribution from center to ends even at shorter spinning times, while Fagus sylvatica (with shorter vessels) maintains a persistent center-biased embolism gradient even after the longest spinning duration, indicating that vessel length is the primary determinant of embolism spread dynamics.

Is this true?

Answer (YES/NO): NO